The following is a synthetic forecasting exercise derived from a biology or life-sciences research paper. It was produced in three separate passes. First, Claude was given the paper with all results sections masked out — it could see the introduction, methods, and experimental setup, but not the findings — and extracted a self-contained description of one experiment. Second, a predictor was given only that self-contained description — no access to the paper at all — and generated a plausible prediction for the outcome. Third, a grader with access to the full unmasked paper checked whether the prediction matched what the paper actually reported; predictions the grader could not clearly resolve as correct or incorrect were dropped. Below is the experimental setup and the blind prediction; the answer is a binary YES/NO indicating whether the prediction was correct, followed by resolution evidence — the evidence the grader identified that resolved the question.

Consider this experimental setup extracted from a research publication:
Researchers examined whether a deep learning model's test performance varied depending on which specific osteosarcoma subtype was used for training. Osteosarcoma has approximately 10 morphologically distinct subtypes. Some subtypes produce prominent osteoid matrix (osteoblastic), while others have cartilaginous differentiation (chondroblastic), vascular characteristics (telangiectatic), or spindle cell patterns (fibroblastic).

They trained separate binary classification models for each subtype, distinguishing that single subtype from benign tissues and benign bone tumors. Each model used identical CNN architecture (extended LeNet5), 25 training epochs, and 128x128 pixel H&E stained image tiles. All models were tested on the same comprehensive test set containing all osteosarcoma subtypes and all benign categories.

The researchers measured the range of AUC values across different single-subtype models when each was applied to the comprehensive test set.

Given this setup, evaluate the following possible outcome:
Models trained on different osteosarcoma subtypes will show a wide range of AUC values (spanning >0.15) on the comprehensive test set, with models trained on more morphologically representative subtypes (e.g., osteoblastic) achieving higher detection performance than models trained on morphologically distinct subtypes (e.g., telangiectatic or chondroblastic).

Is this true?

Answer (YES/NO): NO